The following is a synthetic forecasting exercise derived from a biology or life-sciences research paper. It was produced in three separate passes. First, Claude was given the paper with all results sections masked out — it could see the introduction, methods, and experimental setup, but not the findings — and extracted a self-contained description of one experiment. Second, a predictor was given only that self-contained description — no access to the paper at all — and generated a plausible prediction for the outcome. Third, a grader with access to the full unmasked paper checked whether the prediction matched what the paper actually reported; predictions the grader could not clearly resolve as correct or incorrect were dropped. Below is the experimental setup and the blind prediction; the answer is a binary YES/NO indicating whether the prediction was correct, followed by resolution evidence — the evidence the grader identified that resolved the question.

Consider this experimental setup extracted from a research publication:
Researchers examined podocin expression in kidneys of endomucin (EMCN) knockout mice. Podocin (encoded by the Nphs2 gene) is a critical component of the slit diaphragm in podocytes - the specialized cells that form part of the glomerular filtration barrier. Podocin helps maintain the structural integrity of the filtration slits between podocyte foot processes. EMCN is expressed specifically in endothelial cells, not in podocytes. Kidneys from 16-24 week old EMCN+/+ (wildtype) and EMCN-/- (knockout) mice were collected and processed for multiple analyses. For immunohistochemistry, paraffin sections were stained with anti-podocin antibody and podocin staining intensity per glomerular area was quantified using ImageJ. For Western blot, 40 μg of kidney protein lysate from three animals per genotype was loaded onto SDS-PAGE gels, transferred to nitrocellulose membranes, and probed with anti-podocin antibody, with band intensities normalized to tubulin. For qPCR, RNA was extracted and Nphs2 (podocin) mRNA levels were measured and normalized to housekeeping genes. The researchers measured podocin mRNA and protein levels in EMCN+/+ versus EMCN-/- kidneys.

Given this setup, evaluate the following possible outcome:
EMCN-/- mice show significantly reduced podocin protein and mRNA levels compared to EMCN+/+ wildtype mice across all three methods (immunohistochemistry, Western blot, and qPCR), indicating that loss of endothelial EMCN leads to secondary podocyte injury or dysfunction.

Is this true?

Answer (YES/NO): YES